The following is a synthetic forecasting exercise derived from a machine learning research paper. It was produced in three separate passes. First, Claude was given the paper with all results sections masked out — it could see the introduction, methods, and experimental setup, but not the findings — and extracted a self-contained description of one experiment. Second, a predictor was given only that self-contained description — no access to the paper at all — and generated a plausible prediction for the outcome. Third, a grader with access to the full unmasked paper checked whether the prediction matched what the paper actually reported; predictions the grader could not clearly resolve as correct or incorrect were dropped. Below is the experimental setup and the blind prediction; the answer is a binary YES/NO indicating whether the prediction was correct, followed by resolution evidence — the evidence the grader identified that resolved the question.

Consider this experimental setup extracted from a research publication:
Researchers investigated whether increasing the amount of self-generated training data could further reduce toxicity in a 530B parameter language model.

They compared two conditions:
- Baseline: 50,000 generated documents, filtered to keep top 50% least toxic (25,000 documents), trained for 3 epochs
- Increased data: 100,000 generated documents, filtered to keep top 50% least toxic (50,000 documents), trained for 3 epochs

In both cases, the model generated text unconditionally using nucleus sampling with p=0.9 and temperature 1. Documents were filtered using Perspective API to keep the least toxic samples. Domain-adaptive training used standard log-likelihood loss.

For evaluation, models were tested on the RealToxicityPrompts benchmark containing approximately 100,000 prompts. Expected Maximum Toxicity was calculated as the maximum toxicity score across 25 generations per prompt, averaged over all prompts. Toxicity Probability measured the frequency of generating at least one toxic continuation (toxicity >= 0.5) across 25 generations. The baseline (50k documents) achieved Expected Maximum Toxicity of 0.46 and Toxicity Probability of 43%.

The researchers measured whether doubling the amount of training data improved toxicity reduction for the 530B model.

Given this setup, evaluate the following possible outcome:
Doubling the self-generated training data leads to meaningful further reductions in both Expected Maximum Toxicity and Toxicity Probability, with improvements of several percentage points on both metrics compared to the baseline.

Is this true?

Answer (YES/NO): NO